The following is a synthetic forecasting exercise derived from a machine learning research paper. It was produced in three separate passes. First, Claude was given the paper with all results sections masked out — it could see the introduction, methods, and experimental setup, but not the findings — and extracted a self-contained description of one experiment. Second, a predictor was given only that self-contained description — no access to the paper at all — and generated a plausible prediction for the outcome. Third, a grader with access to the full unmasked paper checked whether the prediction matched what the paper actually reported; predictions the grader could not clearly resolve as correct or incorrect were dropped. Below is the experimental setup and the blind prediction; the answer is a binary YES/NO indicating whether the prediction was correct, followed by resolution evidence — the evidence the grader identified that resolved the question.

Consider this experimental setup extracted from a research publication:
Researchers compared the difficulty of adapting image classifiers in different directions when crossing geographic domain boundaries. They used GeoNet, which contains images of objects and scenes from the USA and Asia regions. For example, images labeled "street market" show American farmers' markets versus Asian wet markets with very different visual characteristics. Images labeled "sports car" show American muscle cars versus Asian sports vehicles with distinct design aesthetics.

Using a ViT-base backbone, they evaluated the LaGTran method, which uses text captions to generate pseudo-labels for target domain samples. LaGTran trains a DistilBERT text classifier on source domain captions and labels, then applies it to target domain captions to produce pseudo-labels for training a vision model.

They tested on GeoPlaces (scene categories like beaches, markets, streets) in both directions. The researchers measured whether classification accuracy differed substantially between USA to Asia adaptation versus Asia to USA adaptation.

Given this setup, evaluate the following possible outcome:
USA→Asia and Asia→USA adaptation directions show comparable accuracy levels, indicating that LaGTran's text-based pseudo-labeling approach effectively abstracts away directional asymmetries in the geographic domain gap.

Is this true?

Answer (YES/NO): YES